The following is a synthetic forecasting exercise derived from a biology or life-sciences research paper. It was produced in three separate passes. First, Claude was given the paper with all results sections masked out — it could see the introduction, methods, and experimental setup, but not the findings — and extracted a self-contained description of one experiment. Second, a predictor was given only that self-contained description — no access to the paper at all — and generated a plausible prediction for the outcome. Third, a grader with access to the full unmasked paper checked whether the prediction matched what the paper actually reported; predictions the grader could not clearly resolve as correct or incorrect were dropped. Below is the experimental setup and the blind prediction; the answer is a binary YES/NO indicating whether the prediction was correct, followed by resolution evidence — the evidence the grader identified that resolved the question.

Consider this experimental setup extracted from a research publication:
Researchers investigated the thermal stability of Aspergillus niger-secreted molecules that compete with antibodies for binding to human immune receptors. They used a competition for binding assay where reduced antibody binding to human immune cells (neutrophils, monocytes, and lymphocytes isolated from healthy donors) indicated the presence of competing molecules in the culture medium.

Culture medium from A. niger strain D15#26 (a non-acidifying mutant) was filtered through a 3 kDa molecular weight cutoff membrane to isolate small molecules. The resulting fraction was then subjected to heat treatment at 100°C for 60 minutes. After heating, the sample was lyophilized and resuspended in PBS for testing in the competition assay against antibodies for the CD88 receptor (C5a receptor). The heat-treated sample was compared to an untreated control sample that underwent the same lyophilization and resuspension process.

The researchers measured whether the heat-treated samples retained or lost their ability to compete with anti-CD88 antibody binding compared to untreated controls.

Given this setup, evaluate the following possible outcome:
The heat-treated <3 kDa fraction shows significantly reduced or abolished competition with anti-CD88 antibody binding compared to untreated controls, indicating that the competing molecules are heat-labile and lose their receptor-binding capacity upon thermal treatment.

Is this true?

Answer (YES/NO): NO